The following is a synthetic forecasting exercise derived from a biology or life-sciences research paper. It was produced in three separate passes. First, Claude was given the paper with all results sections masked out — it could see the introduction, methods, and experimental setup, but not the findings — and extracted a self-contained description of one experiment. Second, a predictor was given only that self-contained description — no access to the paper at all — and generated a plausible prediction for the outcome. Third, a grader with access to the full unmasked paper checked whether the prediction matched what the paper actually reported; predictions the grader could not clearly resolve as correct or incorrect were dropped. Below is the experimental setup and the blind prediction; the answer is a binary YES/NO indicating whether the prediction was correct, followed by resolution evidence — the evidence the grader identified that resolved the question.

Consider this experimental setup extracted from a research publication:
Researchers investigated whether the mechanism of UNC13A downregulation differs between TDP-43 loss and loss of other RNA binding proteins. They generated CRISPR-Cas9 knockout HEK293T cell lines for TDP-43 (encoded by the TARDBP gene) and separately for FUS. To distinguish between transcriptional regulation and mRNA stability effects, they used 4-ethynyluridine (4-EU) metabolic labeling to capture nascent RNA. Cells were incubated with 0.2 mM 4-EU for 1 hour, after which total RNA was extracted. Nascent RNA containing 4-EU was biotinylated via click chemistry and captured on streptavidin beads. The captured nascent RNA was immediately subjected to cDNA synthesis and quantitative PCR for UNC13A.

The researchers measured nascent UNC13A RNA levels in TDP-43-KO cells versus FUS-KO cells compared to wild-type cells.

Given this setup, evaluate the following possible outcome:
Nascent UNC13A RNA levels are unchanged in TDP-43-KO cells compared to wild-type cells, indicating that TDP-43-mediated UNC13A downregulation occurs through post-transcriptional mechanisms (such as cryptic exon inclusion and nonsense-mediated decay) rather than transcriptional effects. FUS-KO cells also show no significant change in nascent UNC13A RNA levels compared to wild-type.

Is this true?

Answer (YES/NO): NO